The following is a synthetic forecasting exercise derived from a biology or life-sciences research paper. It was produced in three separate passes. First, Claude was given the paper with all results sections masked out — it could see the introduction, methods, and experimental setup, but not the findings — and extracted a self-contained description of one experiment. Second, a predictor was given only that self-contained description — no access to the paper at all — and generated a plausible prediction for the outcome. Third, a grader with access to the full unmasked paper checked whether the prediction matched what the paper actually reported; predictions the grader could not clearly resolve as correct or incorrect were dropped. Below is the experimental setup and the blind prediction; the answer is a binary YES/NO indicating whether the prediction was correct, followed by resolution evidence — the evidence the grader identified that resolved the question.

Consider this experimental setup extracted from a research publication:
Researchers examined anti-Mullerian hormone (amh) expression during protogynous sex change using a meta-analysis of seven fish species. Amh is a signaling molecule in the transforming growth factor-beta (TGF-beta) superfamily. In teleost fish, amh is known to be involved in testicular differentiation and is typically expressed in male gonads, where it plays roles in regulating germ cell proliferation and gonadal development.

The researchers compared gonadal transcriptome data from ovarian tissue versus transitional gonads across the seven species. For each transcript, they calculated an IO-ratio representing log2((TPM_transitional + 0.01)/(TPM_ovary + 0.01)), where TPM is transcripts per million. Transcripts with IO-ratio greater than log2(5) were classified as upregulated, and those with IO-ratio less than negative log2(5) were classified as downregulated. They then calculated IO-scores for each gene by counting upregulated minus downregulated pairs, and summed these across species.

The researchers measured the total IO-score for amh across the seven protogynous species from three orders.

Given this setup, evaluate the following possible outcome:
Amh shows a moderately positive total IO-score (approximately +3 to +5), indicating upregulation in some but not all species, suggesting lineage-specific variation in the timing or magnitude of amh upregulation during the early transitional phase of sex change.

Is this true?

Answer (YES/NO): NO